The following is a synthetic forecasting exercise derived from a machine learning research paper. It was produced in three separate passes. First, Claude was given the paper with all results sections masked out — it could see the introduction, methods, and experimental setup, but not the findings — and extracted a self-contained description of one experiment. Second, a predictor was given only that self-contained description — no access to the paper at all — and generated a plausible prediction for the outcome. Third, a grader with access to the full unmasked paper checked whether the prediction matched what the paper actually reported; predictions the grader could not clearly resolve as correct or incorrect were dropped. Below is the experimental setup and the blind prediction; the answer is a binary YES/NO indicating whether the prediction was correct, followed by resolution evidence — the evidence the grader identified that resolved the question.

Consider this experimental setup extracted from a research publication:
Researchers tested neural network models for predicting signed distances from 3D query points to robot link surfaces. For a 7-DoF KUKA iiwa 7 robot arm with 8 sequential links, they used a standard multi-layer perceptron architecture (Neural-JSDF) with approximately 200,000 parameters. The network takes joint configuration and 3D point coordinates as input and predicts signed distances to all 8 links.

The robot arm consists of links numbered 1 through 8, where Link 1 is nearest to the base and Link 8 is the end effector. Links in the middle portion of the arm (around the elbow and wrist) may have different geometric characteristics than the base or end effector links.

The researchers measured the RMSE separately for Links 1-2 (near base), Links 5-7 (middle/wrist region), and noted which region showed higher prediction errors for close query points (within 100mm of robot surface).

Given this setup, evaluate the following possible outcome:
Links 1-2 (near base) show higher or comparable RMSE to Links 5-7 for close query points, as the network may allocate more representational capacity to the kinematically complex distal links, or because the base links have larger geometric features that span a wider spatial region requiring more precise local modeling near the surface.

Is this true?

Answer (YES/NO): NO